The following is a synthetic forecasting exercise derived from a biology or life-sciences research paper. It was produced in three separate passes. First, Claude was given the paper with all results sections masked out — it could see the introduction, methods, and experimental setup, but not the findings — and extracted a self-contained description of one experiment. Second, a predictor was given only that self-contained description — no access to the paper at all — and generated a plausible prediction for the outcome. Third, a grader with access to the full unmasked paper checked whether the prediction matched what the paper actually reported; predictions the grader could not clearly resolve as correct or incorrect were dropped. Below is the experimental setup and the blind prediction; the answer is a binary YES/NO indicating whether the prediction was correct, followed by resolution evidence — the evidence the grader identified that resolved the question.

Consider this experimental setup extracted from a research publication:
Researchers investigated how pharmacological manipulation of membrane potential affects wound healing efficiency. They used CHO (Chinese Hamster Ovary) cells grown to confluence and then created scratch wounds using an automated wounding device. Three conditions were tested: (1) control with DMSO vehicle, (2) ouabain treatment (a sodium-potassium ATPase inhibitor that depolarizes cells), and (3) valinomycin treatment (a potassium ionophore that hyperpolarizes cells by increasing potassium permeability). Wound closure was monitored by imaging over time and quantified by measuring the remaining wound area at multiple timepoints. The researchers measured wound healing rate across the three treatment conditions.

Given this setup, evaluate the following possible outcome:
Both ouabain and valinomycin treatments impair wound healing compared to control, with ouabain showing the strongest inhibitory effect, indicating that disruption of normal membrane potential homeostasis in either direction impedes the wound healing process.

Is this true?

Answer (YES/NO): NO